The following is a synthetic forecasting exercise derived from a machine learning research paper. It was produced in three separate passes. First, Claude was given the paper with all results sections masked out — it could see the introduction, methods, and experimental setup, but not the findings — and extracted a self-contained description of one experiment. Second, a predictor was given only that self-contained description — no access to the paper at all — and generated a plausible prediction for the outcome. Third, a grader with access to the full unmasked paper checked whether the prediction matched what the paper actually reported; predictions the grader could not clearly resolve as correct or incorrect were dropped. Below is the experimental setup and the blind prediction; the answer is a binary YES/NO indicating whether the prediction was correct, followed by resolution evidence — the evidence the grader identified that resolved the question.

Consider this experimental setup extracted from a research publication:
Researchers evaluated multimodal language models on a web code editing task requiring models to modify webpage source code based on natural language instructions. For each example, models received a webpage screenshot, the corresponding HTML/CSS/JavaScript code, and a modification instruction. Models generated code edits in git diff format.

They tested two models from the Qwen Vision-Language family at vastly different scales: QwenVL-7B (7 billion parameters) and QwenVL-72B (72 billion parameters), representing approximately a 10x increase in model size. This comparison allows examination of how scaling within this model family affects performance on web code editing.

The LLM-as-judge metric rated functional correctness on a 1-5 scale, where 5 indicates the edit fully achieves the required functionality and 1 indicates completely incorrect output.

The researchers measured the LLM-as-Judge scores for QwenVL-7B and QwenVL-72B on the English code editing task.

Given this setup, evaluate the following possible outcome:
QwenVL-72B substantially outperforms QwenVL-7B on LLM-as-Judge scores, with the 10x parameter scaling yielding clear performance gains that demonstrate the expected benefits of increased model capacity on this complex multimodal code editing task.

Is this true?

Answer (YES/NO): YES